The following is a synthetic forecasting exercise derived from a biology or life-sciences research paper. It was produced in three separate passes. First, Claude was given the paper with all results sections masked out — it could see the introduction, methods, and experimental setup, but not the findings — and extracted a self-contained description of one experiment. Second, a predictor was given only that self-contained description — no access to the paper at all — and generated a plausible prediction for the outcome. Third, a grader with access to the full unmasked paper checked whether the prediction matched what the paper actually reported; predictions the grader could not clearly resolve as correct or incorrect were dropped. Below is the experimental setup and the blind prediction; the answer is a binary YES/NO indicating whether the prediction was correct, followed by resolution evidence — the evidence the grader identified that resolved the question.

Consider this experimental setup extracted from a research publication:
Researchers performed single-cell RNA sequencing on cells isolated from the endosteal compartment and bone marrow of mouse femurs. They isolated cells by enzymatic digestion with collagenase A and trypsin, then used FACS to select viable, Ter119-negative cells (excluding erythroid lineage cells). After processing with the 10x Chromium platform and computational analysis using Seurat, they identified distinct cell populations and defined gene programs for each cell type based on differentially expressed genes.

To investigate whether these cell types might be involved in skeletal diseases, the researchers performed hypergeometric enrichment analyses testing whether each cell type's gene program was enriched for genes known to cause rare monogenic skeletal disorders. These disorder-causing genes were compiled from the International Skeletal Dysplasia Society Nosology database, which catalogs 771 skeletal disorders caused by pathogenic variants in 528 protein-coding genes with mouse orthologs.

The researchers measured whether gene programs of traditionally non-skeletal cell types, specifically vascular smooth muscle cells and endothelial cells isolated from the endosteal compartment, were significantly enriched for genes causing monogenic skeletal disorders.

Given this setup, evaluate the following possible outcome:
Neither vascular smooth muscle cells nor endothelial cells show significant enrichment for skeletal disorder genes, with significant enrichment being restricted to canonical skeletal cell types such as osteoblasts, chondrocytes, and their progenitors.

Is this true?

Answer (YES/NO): NO